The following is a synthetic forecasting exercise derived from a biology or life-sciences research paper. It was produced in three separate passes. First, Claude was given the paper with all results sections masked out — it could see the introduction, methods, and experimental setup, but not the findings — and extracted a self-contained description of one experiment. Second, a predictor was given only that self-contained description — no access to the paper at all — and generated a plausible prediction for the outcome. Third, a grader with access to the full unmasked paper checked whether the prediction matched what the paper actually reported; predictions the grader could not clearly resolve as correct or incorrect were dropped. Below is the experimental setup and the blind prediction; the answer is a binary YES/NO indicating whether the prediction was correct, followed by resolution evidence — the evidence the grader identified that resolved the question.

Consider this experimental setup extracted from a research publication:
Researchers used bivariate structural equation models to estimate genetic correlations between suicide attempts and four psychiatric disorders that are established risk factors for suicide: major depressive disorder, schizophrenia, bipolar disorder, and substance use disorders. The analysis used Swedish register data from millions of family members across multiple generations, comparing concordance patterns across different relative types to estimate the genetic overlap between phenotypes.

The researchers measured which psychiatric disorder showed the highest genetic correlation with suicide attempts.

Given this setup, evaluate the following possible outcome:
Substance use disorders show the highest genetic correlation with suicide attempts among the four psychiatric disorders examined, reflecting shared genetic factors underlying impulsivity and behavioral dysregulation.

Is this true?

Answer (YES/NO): YES